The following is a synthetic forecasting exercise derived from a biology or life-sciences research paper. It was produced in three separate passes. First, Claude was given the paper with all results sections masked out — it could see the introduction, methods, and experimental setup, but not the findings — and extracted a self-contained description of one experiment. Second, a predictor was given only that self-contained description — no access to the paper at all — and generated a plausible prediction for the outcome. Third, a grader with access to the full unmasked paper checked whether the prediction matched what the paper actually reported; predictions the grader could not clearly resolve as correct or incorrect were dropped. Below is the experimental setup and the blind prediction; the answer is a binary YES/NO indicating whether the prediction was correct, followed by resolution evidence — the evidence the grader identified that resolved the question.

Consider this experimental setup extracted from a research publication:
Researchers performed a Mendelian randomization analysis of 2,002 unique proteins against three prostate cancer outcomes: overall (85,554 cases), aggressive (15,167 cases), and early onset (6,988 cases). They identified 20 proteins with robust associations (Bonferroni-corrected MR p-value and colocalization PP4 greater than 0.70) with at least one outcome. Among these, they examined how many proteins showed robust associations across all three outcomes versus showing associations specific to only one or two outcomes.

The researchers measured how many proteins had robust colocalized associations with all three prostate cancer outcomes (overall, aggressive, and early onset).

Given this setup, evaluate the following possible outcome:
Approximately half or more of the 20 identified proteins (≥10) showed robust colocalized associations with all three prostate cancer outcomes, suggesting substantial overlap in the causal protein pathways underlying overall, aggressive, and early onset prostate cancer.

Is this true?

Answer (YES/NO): NO